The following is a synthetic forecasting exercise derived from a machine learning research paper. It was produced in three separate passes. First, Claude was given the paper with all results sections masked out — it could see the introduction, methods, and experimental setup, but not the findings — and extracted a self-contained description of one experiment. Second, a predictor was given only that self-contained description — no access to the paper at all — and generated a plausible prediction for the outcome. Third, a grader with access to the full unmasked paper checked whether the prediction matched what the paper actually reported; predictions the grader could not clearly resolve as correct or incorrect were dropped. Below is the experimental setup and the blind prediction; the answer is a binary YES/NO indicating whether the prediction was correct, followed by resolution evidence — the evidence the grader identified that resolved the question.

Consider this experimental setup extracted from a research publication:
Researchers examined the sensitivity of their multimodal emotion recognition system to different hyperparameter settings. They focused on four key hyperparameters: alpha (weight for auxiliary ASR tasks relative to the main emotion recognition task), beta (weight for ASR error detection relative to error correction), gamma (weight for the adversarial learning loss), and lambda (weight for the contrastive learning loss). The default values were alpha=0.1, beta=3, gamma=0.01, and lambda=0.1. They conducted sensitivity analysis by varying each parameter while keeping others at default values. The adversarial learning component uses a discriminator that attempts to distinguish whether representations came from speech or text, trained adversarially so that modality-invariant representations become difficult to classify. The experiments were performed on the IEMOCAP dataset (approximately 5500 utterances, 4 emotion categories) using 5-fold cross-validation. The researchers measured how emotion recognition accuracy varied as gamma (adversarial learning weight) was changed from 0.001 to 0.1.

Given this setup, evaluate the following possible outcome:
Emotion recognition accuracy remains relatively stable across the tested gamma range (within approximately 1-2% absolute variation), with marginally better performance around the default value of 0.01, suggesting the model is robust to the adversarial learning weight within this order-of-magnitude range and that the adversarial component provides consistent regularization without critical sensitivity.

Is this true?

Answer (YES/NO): NO